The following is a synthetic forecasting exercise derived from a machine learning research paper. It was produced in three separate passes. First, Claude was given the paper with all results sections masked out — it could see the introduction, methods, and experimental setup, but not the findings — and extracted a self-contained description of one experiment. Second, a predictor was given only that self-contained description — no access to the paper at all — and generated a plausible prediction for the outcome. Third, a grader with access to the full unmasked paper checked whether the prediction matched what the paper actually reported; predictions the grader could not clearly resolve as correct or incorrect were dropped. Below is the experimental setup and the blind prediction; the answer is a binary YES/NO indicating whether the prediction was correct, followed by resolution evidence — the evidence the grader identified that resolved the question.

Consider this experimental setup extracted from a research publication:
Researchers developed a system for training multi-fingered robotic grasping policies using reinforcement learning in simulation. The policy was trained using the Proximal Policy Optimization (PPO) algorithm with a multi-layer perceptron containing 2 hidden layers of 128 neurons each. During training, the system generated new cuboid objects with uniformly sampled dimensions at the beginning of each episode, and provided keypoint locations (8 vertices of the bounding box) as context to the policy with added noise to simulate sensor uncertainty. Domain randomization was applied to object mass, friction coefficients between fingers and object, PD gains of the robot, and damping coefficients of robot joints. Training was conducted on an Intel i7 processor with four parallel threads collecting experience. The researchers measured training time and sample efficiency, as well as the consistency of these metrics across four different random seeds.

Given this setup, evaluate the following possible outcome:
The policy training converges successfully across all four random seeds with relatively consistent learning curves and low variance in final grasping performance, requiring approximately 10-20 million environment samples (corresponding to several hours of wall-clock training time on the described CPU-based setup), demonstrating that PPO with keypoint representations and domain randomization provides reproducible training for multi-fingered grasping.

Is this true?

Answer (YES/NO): NO